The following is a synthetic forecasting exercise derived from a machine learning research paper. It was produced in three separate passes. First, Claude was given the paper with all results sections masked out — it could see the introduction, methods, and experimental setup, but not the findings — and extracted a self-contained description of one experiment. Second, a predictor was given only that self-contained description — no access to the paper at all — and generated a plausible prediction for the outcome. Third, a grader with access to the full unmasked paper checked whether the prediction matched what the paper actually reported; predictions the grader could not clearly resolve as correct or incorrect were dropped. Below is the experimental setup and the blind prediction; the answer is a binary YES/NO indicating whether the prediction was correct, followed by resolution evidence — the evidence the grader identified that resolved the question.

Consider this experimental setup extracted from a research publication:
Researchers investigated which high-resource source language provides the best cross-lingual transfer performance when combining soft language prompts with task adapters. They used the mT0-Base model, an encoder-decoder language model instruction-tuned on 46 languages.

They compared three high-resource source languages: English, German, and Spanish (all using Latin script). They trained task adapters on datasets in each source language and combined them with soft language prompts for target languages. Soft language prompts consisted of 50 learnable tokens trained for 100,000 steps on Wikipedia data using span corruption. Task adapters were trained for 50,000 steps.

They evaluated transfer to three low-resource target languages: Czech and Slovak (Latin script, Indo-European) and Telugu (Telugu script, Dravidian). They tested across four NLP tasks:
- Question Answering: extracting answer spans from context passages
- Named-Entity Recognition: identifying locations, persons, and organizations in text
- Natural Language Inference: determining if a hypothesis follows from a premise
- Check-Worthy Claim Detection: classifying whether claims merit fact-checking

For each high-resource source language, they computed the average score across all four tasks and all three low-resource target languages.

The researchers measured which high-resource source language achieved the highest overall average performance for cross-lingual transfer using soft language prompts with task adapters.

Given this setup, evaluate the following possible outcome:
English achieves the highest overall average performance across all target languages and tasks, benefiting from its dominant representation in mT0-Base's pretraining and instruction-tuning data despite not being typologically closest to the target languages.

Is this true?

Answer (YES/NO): NO